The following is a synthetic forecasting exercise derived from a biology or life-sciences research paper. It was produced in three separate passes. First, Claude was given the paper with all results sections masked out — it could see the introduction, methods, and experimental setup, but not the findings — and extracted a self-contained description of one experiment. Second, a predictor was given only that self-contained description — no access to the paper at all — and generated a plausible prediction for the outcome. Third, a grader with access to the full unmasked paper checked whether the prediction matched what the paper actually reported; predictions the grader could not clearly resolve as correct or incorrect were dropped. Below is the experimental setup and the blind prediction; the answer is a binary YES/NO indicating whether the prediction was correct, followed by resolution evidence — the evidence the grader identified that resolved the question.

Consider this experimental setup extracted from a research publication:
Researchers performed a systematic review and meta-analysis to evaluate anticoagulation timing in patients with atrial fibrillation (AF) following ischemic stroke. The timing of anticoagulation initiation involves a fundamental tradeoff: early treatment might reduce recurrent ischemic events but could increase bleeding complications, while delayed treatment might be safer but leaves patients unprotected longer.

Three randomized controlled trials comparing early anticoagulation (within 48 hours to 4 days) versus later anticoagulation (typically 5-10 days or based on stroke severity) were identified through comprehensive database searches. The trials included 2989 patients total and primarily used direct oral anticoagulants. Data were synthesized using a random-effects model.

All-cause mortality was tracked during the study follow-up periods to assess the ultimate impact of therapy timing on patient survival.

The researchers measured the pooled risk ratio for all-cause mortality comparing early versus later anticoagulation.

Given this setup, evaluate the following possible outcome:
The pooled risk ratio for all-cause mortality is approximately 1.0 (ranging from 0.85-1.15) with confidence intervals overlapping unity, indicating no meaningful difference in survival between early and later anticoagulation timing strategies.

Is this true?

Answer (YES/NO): NO